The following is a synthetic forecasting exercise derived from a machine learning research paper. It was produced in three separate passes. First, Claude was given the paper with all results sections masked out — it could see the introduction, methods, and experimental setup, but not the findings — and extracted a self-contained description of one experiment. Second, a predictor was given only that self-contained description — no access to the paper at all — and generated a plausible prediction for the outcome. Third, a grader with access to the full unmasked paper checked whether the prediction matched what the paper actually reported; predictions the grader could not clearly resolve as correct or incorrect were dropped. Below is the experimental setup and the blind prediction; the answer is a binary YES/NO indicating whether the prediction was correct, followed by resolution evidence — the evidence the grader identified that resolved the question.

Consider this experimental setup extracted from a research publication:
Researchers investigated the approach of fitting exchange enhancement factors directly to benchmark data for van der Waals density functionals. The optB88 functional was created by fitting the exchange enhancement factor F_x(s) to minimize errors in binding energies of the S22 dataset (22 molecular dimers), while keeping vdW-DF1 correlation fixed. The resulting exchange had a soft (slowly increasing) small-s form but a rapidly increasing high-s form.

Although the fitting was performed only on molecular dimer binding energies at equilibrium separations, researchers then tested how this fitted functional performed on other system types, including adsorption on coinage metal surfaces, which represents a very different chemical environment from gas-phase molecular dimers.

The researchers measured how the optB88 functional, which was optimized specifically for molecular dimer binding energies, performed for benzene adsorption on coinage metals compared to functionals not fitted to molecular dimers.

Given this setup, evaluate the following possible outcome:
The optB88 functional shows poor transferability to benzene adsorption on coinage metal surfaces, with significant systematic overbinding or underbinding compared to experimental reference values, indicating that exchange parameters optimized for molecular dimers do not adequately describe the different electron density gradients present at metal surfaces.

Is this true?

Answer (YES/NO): NO